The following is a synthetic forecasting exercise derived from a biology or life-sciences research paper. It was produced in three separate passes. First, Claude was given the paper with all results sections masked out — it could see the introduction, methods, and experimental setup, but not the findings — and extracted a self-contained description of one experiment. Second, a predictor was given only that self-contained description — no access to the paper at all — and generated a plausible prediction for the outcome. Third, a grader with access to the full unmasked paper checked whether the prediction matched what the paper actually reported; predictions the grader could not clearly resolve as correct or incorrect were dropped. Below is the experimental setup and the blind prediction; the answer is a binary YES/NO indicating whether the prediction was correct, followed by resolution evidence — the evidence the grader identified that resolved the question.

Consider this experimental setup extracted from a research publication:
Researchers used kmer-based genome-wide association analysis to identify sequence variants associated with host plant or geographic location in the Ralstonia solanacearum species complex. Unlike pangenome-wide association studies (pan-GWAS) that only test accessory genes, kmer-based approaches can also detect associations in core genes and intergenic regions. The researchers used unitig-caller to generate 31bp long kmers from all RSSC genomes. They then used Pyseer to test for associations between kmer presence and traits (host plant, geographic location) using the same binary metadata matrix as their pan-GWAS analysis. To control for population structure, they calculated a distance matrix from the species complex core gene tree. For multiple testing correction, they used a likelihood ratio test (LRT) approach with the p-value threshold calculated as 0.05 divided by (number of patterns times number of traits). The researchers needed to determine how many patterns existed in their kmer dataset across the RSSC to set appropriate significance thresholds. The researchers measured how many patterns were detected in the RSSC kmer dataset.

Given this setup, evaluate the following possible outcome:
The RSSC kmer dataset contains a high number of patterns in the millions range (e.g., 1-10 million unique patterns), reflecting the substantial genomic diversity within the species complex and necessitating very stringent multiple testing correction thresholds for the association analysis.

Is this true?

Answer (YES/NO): YES